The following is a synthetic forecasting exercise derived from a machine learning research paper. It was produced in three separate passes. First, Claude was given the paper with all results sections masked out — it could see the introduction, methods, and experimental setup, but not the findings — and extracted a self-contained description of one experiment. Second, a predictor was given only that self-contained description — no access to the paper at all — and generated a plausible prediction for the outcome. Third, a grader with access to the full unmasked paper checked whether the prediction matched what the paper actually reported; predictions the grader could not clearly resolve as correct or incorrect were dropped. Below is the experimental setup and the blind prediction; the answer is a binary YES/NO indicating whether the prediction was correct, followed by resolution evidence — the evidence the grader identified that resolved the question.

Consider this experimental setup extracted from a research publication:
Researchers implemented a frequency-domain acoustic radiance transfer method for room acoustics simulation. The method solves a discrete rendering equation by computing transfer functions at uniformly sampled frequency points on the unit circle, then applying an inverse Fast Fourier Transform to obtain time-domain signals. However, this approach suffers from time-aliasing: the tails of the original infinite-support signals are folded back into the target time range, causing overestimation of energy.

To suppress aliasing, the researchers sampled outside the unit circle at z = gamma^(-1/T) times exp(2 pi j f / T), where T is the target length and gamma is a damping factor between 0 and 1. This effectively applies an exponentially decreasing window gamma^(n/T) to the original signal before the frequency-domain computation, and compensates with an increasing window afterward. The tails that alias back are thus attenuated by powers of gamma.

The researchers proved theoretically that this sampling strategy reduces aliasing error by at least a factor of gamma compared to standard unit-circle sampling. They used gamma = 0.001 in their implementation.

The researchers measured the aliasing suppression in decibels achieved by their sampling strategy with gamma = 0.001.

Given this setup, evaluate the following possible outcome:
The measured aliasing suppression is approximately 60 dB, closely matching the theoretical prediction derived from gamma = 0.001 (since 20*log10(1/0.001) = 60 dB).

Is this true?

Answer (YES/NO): NO